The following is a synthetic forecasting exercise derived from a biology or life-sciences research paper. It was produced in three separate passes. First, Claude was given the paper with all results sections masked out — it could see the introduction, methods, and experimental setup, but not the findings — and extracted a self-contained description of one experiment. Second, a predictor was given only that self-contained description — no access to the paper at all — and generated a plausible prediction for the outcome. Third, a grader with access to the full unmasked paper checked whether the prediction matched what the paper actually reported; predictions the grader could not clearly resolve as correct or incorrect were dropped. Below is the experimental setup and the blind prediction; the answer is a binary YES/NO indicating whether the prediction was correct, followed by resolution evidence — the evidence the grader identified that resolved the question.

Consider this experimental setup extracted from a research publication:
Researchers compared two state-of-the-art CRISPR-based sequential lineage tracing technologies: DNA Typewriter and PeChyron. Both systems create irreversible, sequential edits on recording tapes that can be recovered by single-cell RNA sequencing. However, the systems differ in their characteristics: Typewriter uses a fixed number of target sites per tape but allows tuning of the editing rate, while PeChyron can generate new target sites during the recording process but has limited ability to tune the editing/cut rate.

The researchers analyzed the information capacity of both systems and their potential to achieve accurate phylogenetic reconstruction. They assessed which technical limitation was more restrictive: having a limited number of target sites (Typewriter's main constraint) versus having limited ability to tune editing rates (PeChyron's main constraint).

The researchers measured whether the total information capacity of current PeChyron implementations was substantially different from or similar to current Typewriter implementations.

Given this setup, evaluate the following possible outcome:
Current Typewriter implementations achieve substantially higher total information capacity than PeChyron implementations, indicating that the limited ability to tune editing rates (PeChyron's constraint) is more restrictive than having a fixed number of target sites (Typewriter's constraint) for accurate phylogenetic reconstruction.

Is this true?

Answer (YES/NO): NO